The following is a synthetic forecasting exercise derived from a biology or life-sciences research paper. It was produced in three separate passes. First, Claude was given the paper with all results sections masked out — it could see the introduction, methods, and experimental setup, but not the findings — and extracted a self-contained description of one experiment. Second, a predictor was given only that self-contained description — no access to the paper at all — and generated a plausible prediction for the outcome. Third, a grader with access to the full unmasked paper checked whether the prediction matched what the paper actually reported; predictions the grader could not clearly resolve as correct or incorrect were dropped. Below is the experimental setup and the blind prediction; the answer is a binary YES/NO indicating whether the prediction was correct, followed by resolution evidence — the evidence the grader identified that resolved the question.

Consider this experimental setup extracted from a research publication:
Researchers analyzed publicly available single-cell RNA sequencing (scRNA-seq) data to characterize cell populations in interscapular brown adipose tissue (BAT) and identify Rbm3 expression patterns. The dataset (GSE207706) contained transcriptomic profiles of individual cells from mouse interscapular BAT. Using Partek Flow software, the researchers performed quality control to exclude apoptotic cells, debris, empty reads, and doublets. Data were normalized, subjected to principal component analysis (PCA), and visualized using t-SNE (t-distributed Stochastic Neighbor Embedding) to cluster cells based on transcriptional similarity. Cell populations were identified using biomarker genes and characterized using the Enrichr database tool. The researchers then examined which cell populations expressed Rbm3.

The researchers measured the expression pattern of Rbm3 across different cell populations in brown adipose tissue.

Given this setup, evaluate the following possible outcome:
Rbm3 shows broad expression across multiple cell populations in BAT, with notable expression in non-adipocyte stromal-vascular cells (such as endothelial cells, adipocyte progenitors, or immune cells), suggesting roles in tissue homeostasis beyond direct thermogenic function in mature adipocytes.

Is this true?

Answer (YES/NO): YES